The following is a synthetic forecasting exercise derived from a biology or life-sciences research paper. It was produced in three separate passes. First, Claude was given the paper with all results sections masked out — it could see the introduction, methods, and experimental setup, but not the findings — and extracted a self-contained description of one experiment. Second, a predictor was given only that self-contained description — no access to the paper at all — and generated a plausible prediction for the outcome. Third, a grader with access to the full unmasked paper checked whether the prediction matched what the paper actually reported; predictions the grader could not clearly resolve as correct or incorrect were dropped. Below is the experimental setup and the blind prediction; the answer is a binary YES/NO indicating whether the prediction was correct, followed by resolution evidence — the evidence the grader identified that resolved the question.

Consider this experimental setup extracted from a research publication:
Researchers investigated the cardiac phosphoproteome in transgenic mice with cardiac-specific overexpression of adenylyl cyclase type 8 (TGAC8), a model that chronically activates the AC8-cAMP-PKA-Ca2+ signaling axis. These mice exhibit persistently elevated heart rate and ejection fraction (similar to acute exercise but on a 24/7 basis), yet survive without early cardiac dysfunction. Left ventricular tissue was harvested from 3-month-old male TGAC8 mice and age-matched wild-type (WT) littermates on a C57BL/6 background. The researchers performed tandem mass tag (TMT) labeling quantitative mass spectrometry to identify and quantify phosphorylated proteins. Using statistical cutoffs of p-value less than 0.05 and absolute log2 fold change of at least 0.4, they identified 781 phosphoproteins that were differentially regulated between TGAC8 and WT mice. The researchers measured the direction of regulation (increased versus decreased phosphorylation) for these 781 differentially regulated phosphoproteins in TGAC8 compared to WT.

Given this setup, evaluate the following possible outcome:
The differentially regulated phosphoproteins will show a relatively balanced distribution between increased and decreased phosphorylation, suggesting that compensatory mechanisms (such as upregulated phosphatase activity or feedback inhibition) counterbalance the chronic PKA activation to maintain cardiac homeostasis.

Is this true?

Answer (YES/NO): NO